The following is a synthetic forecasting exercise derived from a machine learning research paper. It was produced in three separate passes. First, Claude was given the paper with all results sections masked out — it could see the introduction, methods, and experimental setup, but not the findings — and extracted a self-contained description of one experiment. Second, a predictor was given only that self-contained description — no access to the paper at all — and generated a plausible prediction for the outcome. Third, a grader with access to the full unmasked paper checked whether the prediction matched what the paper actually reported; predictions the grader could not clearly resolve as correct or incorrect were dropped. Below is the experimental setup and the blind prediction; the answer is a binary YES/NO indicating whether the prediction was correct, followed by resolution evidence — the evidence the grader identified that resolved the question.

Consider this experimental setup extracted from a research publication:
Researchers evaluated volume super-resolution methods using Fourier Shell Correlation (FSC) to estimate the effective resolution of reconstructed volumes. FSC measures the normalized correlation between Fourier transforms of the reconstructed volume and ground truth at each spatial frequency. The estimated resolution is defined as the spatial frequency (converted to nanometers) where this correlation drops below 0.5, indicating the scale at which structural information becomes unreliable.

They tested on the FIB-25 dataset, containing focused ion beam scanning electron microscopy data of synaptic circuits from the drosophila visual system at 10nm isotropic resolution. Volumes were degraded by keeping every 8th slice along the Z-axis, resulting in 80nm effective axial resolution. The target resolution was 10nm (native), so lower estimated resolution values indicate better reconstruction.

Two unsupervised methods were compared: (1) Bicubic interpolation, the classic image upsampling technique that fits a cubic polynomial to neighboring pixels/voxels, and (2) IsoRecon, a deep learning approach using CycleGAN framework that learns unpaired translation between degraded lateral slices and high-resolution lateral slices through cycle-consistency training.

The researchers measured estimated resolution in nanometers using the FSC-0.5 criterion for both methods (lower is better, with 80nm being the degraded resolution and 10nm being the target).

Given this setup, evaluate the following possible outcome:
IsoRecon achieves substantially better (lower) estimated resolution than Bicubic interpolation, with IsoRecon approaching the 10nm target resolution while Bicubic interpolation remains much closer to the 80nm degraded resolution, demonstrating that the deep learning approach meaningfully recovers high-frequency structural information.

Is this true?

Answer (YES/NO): NO